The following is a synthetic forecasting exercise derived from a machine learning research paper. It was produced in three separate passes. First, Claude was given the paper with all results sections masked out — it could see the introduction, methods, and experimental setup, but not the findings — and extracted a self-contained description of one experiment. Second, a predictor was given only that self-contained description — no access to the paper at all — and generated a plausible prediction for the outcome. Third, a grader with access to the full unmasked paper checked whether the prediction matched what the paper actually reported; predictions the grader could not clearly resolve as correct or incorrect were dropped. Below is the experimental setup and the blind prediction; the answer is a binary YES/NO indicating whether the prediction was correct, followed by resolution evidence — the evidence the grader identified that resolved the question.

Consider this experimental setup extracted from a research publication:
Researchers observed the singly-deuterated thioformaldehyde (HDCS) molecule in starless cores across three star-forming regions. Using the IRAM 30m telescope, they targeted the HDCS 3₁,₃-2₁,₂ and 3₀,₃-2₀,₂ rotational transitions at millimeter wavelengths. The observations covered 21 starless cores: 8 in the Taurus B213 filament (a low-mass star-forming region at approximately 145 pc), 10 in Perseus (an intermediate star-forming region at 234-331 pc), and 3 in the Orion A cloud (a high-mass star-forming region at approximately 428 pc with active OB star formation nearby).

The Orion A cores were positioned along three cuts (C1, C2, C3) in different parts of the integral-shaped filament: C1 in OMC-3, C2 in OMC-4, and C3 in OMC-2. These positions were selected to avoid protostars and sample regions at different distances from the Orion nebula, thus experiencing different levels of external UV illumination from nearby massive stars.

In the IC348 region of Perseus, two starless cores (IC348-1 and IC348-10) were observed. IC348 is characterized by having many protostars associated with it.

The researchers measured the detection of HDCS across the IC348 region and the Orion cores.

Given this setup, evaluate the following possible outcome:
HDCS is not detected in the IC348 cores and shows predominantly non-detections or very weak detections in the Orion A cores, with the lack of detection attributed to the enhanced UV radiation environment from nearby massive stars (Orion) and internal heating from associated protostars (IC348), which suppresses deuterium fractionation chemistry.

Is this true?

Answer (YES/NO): YES